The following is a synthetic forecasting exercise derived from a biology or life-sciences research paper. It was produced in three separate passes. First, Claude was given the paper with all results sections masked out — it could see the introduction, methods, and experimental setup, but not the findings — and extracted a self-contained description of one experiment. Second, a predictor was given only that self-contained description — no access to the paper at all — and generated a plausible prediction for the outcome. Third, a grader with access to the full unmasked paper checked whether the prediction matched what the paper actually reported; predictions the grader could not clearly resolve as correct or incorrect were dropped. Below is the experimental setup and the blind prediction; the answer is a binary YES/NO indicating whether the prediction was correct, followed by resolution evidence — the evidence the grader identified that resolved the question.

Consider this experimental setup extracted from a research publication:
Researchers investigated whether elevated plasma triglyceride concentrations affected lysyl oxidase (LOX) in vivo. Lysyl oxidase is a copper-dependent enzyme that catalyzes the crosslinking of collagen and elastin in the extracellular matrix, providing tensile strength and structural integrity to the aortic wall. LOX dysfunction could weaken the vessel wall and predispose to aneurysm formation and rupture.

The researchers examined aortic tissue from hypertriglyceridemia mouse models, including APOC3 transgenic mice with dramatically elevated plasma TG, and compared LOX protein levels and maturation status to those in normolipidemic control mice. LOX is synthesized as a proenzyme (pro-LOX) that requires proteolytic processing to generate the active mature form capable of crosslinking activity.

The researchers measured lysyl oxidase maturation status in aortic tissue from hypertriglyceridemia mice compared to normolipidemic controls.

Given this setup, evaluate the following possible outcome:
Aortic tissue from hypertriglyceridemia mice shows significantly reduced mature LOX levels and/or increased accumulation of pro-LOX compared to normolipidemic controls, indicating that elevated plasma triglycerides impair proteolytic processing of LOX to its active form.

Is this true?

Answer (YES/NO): NO